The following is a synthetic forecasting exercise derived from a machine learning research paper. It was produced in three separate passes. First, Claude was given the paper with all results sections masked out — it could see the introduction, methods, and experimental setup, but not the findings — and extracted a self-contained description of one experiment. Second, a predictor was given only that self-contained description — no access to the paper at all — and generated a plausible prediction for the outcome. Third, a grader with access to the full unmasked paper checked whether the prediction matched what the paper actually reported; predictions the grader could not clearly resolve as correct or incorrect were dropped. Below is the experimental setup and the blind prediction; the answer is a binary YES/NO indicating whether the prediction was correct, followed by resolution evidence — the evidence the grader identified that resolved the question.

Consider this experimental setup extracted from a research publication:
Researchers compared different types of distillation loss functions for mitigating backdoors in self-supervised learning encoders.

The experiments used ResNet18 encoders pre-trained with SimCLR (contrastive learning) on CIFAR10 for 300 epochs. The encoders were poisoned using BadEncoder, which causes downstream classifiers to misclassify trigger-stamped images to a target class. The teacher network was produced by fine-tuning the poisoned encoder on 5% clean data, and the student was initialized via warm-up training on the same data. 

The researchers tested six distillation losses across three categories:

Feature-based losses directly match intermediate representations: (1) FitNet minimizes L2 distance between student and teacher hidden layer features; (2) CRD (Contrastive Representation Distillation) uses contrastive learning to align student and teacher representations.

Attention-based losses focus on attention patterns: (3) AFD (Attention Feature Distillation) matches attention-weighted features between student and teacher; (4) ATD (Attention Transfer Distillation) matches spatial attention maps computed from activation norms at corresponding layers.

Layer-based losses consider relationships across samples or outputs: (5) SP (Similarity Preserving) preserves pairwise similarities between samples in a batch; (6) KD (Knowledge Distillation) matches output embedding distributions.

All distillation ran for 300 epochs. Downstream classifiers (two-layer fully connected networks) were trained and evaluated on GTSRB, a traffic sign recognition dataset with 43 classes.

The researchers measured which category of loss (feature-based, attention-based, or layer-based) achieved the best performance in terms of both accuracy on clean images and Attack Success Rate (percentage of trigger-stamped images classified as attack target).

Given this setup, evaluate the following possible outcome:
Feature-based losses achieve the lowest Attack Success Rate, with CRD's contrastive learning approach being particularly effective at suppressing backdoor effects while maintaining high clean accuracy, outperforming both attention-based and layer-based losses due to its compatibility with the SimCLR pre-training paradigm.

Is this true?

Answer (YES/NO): NO